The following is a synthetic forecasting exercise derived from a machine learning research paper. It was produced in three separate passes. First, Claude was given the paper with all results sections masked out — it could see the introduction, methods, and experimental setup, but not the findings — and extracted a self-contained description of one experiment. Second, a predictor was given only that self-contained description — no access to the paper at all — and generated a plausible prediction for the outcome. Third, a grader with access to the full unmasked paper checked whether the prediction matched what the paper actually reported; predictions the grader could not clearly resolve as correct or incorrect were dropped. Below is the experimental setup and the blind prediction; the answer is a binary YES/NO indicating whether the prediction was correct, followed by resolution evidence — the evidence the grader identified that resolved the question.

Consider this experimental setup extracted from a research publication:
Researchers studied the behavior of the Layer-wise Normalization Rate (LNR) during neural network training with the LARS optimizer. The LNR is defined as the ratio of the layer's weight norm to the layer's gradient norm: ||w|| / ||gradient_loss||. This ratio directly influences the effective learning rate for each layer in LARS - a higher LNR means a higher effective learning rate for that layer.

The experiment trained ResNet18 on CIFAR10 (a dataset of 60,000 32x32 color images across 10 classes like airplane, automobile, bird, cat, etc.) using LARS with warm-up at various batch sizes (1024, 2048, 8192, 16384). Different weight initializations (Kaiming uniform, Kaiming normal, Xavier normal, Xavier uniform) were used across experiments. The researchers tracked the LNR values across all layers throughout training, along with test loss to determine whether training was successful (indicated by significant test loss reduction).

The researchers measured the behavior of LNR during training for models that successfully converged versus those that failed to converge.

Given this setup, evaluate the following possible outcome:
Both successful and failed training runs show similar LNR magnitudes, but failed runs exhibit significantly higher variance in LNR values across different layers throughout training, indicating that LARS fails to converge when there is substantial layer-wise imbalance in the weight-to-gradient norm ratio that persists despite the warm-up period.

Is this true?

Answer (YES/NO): NO